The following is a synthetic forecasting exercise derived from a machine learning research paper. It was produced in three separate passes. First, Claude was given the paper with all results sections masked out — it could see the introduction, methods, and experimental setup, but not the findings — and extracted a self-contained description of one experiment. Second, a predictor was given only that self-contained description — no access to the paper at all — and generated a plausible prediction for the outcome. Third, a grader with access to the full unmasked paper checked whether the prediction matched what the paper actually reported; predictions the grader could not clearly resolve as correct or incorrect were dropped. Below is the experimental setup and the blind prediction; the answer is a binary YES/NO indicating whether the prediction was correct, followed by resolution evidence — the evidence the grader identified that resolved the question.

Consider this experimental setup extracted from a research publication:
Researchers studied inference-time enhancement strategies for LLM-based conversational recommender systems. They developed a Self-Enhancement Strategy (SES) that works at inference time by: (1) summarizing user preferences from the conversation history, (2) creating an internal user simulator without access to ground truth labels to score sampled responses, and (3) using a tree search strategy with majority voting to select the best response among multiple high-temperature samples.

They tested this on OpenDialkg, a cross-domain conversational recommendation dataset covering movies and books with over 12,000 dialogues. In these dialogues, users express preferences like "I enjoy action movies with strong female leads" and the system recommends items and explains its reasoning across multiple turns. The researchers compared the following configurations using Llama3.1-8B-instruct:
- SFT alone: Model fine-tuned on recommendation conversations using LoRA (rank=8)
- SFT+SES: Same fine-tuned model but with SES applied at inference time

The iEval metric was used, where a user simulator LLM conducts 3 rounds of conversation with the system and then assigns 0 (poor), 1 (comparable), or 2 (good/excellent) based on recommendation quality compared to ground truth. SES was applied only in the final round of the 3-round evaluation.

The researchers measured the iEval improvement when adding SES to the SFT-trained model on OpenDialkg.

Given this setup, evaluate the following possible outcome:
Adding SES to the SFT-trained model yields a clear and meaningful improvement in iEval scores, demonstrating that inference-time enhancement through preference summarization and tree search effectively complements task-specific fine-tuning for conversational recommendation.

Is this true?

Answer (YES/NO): YES